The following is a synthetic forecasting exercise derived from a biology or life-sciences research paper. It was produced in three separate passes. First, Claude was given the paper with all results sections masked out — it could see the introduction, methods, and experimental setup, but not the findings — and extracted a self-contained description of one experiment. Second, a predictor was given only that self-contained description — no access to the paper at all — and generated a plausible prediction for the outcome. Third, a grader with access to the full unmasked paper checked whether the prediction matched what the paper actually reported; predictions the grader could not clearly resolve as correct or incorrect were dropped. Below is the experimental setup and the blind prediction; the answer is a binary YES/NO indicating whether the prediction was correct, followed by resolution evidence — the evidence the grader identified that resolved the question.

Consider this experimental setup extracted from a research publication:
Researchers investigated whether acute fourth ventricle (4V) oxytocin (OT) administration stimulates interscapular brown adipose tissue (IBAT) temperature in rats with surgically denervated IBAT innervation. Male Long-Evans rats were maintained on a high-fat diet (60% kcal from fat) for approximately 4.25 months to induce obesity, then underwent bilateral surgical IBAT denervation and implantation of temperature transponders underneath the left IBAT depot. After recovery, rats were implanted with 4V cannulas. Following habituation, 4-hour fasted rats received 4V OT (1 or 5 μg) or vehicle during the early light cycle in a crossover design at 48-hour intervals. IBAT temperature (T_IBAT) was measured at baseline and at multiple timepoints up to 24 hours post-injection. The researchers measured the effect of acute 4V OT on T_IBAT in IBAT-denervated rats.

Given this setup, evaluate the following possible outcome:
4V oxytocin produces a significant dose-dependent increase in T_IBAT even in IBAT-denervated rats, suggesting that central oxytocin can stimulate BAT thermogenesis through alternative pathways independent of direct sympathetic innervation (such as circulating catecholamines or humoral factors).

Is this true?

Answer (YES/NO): NO